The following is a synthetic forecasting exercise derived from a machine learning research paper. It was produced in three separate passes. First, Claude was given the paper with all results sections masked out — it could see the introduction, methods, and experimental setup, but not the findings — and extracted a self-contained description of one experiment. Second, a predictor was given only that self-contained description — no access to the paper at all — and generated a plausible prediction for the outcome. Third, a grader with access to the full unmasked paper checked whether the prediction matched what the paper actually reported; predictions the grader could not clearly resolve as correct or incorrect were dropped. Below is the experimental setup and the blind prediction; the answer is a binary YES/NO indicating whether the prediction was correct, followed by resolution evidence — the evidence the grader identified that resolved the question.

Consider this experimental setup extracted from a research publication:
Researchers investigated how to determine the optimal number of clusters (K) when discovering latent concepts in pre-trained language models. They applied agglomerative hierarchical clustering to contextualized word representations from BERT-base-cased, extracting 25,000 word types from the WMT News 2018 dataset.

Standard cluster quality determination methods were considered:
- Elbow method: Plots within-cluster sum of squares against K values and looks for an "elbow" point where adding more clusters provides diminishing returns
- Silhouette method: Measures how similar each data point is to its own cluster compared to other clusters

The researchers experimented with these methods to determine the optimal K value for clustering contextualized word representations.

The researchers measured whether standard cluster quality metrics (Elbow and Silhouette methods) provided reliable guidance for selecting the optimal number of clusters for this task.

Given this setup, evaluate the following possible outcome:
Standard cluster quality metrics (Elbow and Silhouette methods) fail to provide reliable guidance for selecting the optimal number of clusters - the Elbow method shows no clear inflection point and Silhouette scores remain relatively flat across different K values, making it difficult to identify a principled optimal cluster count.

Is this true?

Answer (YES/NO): NO